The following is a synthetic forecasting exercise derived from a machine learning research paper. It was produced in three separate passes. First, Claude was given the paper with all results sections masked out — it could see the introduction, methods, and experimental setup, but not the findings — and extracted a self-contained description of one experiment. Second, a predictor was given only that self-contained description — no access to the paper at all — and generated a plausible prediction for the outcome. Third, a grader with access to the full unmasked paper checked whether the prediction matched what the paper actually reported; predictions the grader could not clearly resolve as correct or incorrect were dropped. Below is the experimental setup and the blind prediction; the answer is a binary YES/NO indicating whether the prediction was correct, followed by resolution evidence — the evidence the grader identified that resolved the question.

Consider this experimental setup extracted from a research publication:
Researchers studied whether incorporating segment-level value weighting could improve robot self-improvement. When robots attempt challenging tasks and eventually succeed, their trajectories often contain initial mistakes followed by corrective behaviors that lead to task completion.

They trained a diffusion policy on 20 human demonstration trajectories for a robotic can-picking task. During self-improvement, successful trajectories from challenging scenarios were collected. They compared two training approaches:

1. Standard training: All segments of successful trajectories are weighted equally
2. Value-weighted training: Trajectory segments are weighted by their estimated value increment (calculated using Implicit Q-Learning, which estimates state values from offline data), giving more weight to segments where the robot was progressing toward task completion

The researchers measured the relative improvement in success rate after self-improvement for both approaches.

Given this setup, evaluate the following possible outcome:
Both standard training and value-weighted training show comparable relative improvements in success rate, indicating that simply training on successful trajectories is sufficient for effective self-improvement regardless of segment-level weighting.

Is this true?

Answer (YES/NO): NO